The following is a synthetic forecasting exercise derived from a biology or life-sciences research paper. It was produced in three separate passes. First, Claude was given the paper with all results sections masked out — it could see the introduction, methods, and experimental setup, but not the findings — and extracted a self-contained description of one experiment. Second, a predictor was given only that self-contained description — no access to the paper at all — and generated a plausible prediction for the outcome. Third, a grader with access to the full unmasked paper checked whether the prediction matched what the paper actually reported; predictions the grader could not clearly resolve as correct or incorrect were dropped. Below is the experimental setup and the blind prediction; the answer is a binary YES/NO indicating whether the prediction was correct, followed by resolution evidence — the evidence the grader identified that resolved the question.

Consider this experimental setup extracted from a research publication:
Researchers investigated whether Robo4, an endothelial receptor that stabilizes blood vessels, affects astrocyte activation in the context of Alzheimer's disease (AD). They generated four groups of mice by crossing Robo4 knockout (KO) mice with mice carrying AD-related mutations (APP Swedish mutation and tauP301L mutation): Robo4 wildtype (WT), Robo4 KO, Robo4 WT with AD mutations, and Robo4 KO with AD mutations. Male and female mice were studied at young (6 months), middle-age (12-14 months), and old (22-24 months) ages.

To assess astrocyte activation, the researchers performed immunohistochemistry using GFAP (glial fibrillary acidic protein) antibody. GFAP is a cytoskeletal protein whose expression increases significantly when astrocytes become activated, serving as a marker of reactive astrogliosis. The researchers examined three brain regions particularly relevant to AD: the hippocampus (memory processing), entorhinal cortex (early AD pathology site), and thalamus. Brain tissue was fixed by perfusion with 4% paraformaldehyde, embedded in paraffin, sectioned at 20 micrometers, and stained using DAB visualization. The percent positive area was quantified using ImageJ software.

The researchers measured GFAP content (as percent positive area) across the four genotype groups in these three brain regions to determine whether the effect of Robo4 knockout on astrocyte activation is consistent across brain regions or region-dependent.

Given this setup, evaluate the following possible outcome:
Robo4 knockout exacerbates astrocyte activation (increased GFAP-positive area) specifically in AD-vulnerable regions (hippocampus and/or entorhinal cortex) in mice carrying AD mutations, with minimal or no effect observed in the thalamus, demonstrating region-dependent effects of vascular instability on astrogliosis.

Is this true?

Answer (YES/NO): NO